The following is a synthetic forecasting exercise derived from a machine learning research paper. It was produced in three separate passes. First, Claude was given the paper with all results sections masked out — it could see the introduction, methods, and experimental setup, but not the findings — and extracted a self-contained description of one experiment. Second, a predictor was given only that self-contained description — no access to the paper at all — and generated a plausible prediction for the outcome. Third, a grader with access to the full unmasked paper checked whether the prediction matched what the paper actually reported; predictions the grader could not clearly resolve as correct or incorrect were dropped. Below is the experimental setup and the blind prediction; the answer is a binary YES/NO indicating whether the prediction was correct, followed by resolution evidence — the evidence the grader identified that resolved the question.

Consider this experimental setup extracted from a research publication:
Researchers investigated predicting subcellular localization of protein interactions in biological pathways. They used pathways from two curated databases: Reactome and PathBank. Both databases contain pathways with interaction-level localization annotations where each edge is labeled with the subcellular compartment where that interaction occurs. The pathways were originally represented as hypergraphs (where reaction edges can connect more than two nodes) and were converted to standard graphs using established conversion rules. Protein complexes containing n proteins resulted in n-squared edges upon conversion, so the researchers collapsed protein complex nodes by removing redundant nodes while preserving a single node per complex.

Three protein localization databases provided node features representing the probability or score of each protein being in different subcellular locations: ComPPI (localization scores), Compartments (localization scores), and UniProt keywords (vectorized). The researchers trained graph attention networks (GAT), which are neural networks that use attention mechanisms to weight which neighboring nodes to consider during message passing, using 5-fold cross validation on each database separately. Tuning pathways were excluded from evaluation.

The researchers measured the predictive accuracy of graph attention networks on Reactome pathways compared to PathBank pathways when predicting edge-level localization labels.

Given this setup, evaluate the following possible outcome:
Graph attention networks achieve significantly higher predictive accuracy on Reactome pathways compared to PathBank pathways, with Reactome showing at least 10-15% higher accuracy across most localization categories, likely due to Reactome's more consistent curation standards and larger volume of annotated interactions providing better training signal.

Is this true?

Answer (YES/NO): NO